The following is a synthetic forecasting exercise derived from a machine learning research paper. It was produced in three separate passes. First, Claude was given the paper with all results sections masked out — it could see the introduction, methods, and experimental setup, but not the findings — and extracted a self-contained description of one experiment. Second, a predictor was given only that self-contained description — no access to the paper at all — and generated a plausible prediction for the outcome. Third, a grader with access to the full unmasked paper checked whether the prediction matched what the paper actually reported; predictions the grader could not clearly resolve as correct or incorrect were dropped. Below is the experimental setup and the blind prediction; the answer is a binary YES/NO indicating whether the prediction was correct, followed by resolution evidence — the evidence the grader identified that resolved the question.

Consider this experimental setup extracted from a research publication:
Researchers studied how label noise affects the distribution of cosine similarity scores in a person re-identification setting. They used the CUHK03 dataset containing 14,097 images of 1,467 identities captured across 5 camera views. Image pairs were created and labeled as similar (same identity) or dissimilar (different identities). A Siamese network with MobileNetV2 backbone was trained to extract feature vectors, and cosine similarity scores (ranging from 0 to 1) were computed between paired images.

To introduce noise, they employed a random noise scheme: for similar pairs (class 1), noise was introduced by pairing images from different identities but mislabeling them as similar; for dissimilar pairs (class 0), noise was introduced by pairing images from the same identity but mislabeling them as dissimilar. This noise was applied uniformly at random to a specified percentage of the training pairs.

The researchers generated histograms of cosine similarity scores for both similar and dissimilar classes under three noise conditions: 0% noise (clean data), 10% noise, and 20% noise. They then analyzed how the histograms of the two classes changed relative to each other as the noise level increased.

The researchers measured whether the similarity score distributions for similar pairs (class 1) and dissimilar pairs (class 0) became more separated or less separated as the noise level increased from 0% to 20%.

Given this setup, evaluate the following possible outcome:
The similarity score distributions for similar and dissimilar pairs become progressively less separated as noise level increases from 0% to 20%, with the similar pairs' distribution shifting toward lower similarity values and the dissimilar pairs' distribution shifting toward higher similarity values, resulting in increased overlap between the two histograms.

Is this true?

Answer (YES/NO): YES